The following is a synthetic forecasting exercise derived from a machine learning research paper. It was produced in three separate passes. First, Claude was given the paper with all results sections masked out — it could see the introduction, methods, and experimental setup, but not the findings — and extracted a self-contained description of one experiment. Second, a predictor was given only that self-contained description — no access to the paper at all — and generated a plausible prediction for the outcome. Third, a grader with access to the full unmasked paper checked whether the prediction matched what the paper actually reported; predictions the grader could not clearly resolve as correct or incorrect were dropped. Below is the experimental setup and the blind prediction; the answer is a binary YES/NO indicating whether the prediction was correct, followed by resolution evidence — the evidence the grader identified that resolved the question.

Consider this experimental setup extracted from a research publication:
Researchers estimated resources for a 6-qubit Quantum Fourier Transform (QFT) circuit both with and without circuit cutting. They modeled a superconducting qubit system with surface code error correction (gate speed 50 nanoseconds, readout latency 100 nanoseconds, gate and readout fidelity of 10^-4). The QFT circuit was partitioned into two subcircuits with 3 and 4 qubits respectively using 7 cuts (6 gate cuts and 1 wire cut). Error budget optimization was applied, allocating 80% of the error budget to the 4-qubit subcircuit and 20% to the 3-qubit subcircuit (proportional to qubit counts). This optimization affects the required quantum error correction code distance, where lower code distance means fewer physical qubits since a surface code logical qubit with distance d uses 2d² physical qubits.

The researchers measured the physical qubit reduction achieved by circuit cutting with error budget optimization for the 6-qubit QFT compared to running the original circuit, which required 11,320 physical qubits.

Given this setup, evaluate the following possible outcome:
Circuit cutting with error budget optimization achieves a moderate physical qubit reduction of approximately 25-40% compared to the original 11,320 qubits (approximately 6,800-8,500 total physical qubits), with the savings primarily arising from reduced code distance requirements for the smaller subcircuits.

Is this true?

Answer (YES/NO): NO